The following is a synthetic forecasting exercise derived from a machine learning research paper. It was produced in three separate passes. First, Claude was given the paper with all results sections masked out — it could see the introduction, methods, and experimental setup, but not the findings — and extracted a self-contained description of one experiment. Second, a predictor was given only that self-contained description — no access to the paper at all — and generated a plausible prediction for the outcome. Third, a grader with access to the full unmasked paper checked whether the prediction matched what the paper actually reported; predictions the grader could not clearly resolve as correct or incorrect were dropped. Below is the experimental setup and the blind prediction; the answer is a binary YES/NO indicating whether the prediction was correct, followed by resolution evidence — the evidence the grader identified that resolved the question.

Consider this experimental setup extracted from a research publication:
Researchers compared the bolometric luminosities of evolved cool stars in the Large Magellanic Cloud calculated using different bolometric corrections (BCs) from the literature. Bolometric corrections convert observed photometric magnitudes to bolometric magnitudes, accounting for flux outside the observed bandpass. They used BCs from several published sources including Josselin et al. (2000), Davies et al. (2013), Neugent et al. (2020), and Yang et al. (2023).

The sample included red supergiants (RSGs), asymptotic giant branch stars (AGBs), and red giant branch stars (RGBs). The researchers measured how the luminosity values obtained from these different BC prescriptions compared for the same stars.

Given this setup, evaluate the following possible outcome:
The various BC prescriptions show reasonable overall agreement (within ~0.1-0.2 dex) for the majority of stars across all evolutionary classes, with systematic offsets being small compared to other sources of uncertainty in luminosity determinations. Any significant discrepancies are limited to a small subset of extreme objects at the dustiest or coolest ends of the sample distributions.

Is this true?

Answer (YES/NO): YES